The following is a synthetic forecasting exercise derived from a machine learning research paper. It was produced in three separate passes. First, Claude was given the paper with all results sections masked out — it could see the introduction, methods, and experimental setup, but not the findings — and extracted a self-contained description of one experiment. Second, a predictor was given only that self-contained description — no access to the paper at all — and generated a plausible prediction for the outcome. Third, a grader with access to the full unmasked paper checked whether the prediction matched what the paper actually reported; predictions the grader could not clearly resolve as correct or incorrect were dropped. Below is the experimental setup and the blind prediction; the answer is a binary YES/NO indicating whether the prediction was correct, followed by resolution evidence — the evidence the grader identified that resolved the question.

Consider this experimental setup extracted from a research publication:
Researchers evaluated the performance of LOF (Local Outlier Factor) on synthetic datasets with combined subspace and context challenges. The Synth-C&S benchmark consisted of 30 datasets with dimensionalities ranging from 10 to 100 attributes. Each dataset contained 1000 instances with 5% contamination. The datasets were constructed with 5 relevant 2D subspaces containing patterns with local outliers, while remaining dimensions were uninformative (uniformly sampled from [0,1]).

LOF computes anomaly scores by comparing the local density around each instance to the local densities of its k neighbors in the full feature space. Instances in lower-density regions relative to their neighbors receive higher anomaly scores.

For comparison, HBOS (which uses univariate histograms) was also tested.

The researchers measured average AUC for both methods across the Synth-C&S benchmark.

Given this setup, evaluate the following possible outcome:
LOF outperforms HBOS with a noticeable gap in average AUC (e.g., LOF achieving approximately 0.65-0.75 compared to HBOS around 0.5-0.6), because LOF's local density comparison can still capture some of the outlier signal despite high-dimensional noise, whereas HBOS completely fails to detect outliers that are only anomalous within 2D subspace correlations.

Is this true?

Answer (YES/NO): NO